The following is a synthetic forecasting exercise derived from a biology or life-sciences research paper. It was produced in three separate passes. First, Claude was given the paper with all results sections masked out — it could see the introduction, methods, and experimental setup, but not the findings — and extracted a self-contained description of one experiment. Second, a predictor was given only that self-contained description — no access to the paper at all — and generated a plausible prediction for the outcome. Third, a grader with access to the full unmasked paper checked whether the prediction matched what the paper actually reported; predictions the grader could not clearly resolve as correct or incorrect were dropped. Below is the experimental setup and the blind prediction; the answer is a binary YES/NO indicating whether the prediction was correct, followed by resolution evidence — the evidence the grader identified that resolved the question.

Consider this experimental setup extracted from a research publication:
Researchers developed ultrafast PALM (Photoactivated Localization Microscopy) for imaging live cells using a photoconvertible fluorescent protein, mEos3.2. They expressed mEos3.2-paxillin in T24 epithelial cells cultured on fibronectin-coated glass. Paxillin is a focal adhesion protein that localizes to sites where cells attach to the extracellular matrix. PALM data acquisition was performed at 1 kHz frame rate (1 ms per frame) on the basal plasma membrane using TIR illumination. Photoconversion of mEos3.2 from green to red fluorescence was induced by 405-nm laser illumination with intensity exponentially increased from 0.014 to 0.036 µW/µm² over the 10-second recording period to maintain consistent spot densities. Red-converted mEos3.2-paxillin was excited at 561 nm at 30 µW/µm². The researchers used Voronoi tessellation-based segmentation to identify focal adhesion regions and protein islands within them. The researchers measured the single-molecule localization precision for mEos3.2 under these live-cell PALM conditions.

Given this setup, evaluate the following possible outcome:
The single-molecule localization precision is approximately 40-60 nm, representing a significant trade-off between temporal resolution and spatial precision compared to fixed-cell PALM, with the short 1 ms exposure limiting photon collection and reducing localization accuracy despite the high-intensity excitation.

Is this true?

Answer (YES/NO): NO